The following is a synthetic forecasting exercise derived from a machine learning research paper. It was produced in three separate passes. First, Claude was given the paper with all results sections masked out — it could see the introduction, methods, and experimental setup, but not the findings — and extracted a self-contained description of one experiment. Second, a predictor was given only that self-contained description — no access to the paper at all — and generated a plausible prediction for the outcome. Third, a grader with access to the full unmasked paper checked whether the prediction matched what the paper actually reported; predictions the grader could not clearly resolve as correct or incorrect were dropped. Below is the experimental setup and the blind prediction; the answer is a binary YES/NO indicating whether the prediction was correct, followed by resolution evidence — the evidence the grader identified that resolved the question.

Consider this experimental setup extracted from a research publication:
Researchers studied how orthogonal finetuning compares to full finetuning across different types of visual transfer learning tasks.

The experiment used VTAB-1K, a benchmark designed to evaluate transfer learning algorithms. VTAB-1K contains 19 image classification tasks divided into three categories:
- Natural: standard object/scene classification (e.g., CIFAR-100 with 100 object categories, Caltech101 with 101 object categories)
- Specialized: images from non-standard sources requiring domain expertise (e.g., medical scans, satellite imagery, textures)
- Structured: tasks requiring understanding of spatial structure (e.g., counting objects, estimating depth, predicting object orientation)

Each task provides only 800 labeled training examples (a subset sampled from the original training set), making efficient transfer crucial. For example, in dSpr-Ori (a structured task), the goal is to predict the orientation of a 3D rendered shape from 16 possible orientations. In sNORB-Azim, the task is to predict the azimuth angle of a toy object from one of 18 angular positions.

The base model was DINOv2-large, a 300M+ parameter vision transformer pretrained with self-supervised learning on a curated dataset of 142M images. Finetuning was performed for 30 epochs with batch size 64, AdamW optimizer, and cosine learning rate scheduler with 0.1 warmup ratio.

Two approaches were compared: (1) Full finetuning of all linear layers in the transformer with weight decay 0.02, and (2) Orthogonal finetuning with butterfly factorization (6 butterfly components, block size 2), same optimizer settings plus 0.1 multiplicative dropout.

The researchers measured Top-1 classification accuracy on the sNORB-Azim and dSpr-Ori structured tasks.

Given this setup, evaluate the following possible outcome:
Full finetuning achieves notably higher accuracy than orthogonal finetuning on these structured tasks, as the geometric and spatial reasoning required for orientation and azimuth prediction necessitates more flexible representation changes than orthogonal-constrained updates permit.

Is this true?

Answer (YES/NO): NO